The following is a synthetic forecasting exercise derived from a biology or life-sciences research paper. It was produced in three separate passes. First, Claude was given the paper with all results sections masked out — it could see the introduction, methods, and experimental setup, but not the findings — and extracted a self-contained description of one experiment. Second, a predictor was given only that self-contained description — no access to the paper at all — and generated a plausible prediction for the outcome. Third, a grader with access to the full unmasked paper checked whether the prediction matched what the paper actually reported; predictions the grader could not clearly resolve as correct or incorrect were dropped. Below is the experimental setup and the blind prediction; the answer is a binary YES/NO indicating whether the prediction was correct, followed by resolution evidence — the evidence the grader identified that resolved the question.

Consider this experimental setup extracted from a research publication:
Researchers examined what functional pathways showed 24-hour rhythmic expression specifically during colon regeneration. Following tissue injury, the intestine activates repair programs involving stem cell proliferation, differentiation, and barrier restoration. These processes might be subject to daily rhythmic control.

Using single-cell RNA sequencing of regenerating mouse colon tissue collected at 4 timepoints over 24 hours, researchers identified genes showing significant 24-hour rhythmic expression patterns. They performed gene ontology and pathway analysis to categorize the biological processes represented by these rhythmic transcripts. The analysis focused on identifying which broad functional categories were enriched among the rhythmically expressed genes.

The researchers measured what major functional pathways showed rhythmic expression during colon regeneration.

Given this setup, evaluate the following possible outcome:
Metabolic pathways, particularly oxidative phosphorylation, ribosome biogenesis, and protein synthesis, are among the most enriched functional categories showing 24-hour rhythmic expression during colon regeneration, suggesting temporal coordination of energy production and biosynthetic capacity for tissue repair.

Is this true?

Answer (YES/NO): NO